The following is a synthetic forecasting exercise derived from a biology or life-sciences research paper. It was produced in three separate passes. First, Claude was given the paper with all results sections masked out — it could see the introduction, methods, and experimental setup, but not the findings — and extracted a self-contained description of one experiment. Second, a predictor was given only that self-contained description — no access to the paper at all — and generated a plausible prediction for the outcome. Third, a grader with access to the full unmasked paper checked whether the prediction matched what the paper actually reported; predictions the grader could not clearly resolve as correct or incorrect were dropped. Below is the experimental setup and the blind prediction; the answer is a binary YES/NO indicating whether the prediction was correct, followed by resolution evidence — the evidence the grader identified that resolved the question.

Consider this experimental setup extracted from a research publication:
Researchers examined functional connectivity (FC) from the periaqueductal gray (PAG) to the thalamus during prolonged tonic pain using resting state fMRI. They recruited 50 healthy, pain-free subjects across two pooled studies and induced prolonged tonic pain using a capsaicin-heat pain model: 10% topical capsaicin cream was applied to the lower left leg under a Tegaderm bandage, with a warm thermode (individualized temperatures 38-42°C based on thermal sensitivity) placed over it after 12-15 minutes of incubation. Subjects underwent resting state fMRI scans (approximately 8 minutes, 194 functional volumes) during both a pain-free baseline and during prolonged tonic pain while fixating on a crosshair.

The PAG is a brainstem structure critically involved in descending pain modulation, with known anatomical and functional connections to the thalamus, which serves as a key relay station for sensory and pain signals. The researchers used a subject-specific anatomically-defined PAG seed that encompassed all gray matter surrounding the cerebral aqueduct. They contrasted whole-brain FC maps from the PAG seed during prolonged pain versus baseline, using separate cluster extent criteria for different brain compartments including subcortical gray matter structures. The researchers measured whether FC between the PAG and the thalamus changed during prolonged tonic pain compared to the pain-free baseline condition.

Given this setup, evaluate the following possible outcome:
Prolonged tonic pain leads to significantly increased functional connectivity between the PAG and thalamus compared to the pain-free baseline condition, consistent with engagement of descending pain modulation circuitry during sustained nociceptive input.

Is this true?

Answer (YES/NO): NO